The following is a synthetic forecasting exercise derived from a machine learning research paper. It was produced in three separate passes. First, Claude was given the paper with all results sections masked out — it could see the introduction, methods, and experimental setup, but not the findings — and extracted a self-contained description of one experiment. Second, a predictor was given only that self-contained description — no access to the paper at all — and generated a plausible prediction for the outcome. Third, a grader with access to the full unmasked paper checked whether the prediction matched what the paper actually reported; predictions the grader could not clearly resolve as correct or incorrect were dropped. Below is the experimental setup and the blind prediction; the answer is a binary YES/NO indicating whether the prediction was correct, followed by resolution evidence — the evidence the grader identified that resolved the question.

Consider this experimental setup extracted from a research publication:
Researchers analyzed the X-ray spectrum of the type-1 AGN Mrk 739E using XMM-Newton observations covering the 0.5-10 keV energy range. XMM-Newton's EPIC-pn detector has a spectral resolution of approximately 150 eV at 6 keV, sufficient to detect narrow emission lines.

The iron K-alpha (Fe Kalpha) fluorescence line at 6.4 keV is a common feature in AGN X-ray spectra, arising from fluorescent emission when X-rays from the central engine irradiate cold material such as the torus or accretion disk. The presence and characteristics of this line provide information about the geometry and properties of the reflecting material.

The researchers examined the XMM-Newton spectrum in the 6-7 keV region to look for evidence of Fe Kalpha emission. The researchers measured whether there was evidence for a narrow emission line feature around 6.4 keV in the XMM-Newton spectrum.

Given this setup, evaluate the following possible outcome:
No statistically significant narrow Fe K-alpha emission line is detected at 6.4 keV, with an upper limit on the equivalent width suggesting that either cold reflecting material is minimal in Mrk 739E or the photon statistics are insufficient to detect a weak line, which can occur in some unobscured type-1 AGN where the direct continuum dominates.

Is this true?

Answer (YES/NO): NO